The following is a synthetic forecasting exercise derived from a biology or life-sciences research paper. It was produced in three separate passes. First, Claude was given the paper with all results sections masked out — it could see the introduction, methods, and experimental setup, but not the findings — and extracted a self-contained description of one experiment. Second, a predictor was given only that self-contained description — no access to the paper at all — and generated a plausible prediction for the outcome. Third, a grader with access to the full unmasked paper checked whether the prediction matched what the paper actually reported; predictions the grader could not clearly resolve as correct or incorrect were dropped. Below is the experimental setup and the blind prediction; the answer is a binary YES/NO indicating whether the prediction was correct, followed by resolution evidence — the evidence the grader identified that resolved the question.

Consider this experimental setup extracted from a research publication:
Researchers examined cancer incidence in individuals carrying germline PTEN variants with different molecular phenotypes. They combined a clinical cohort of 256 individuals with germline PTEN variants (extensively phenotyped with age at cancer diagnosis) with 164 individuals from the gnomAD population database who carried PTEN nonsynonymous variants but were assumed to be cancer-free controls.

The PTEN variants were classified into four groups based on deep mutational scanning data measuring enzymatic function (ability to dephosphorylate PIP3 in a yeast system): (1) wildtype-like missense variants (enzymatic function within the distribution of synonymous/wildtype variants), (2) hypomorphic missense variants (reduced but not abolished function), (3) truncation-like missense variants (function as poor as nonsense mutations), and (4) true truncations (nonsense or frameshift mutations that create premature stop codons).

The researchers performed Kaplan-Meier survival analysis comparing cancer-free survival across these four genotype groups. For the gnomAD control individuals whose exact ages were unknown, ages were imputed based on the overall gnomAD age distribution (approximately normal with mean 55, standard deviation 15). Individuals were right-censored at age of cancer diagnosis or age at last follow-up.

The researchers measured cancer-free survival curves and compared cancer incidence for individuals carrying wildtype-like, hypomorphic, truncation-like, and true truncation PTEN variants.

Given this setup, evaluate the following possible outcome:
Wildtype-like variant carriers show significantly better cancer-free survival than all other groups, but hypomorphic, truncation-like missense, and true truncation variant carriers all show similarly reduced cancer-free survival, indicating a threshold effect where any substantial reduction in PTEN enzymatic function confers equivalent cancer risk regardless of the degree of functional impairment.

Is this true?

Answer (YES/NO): YES